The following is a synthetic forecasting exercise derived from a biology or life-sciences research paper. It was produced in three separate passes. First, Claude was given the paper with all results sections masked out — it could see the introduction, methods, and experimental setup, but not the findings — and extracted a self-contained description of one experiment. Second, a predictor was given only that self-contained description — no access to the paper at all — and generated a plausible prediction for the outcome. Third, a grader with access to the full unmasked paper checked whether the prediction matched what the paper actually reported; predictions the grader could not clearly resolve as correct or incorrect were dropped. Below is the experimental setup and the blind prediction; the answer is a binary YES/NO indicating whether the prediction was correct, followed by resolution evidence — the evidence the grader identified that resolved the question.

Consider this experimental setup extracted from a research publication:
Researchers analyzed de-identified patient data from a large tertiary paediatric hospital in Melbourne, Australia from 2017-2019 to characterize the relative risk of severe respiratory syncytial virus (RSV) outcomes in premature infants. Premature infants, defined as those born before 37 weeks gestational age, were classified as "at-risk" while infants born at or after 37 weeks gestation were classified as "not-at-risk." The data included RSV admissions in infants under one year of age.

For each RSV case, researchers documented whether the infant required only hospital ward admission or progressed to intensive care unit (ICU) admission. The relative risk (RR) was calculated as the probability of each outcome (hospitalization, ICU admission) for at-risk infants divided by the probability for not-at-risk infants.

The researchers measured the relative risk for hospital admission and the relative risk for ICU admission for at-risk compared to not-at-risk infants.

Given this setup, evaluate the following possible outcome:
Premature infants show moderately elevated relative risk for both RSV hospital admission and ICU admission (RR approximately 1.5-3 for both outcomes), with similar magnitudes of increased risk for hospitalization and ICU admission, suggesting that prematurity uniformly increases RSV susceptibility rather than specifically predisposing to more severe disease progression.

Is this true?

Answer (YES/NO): NO